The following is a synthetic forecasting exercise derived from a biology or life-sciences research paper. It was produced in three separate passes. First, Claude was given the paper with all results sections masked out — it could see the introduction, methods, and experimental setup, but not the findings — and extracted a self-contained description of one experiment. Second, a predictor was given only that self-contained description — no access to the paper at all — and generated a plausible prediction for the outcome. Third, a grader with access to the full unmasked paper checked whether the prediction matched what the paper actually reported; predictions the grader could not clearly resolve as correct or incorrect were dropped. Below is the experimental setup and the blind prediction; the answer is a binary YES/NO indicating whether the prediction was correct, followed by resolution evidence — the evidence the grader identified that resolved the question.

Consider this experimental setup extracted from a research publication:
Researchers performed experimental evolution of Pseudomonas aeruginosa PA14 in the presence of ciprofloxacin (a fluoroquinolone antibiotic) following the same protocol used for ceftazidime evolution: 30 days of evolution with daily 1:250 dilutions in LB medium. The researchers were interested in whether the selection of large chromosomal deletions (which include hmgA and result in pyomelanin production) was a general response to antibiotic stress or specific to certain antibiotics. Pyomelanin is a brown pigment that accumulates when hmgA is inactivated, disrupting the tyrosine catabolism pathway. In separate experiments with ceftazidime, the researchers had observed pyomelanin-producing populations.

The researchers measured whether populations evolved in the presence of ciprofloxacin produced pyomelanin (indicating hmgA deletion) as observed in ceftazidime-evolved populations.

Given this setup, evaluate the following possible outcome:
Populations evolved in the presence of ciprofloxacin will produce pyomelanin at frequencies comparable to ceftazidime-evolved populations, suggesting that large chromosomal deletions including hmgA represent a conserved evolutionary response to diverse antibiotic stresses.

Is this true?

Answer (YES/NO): NO